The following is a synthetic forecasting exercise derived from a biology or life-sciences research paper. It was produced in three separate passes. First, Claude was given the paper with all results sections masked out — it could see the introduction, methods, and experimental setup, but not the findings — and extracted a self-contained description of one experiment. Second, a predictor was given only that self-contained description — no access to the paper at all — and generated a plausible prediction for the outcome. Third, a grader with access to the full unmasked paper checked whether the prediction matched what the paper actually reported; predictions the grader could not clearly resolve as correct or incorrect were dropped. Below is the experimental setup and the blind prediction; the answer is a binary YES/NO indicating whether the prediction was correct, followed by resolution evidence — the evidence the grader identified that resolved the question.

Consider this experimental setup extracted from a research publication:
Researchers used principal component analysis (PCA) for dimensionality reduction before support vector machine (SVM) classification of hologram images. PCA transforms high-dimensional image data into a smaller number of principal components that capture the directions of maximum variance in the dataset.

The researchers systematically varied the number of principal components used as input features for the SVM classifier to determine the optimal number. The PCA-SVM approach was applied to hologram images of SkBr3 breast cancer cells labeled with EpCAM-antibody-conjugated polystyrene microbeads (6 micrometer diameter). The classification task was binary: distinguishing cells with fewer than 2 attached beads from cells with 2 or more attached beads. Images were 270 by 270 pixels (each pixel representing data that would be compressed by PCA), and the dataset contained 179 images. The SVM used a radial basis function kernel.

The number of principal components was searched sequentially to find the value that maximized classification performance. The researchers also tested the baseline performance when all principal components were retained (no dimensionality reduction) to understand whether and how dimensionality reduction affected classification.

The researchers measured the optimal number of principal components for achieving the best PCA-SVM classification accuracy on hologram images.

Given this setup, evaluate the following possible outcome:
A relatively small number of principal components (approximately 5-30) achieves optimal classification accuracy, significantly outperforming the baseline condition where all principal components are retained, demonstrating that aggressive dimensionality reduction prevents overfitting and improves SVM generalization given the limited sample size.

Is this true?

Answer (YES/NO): NO